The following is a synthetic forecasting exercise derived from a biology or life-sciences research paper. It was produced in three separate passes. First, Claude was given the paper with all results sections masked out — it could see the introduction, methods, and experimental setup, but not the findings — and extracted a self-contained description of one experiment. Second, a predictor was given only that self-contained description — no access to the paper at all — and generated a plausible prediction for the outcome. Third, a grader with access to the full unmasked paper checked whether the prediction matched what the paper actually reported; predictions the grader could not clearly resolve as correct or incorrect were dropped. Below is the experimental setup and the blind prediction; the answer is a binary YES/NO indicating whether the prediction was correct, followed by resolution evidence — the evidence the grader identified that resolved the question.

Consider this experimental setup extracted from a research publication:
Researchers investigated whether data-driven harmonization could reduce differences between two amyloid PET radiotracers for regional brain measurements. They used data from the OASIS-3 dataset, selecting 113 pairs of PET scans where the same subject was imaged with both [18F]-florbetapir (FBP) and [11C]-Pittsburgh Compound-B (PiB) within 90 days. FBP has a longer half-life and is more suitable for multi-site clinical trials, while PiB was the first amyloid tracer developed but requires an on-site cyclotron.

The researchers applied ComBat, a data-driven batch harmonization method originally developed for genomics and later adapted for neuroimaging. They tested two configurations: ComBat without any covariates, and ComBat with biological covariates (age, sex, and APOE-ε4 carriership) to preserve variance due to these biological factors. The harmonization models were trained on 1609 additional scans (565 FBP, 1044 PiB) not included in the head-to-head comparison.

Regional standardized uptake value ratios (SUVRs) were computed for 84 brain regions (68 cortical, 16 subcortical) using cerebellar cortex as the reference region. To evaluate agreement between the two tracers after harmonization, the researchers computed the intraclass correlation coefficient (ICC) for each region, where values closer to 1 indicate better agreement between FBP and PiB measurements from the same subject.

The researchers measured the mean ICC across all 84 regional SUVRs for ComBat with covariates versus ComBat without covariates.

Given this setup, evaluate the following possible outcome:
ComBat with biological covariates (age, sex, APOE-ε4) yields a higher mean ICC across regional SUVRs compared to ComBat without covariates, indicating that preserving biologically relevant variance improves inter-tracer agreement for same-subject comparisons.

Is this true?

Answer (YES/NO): NO